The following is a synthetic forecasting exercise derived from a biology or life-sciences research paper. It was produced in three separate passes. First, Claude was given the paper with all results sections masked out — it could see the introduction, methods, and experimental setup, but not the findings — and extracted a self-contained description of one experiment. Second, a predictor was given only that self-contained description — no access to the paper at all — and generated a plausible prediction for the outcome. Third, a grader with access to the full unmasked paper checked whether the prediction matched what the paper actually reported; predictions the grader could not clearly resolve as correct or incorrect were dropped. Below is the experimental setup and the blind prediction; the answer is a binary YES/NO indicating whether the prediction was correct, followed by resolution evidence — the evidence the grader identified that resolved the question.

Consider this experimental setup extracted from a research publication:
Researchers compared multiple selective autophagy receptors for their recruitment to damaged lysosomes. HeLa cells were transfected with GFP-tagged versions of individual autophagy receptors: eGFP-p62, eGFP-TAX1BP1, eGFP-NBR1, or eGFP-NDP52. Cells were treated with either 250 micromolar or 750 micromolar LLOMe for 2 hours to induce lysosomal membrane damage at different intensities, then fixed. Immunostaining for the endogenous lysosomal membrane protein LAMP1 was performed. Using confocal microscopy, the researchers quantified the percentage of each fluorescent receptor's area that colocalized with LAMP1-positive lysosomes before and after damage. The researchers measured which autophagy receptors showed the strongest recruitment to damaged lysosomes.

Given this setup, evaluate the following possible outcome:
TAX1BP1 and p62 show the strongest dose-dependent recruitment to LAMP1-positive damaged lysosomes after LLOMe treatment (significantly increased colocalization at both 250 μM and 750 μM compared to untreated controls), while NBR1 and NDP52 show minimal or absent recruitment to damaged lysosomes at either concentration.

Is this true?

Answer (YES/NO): NO